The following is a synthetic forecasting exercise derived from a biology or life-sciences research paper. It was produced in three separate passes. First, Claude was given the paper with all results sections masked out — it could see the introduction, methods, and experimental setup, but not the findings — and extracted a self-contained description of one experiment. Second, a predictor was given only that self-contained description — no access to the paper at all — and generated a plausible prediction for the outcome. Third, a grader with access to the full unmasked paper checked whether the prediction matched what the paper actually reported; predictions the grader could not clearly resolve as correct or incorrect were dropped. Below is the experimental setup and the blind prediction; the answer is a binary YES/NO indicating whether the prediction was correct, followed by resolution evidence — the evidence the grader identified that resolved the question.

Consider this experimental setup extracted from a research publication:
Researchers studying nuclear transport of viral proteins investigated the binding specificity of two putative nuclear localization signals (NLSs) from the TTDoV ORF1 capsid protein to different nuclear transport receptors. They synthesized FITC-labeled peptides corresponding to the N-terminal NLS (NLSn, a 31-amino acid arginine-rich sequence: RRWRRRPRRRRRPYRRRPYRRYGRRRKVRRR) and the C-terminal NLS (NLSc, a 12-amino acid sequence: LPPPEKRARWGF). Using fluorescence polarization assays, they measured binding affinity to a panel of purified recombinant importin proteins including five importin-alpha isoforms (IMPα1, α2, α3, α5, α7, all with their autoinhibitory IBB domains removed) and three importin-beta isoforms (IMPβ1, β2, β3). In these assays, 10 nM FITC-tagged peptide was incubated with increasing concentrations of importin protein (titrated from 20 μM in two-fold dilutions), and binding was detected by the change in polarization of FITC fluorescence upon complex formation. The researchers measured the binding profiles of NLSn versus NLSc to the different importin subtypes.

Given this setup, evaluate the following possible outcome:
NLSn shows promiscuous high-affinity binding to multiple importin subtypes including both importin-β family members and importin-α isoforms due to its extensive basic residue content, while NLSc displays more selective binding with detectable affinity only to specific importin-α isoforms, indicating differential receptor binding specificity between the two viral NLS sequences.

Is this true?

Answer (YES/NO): NO